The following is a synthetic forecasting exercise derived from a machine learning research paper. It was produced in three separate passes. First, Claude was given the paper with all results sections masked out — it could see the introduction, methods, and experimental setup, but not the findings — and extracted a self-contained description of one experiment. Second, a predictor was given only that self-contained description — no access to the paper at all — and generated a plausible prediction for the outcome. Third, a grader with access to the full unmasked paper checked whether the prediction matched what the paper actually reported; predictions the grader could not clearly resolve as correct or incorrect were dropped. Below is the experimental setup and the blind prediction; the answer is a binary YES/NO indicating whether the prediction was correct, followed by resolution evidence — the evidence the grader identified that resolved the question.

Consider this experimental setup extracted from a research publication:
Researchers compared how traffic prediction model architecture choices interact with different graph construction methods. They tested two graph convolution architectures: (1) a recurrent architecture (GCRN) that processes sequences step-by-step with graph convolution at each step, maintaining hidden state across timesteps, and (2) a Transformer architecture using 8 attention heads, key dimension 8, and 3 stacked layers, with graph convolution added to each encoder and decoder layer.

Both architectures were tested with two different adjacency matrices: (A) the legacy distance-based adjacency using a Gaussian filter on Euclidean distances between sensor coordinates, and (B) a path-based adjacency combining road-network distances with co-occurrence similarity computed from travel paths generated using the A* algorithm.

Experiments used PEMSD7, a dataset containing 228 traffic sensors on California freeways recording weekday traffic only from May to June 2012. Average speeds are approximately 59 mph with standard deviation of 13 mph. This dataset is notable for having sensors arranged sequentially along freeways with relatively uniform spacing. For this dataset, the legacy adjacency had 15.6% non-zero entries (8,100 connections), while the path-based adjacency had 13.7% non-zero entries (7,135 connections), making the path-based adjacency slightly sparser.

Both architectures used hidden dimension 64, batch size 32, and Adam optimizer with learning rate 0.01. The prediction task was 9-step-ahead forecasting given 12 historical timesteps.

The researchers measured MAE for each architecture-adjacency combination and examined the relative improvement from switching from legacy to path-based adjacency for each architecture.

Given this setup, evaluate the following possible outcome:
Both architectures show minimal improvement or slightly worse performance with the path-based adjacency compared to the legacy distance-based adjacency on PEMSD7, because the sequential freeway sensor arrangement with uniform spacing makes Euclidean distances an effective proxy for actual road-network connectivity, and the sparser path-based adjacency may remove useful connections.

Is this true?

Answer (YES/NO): NO